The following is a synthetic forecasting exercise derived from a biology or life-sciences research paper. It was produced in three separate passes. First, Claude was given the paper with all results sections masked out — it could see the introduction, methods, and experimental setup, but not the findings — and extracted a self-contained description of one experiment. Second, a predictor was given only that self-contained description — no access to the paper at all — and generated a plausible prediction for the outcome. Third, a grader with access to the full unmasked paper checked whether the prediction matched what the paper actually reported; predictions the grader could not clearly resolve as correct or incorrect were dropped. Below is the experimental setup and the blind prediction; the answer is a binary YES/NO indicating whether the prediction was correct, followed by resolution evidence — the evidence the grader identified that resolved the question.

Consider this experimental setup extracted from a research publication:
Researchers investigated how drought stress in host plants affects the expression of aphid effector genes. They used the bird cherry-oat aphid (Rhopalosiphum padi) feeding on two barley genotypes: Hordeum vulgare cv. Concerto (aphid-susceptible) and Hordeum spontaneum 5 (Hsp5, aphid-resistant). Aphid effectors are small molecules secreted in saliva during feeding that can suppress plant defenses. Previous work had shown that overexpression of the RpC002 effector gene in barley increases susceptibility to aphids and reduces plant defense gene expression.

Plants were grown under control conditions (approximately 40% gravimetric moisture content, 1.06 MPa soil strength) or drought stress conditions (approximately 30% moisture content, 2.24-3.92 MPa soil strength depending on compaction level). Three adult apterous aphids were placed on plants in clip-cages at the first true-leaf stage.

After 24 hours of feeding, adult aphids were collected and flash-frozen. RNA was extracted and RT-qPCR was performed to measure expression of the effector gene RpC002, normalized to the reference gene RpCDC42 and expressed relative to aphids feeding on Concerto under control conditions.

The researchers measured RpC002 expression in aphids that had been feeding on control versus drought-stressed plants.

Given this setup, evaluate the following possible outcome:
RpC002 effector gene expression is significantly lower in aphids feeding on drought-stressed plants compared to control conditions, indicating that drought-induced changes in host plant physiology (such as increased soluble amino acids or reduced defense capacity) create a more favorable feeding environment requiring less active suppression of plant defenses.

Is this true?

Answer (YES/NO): NO